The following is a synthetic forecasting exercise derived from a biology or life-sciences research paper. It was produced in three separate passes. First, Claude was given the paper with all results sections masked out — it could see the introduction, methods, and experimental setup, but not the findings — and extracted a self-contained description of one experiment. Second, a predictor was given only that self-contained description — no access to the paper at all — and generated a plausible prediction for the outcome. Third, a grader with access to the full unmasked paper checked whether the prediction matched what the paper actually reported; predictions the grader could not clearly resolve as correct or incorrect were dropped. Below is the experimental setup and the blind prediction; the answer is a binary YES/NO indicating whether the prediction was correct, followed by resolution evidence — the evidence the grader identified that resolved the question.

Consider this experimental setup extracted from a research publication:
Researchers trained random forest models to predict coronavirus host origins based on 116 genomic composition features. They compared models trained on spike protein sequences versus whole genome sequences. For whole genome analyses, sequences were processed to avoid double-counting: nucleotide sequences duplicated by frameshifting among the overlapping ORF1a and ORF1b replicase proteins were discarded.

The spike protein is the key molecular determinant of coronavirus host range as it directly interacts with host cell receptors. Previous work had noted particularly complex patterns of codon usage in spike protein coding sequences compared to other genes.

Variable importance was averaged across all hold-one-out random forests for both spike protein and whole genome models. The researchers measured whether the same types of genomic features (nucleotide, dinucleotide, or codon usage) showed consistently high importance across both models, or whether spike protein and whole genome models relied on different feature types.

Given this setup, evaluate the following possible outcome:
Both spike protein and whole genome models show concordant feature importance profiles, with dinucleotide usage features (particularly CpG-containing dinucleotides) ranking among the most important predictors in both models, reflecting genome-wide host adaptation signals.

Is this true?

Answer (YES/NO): NO